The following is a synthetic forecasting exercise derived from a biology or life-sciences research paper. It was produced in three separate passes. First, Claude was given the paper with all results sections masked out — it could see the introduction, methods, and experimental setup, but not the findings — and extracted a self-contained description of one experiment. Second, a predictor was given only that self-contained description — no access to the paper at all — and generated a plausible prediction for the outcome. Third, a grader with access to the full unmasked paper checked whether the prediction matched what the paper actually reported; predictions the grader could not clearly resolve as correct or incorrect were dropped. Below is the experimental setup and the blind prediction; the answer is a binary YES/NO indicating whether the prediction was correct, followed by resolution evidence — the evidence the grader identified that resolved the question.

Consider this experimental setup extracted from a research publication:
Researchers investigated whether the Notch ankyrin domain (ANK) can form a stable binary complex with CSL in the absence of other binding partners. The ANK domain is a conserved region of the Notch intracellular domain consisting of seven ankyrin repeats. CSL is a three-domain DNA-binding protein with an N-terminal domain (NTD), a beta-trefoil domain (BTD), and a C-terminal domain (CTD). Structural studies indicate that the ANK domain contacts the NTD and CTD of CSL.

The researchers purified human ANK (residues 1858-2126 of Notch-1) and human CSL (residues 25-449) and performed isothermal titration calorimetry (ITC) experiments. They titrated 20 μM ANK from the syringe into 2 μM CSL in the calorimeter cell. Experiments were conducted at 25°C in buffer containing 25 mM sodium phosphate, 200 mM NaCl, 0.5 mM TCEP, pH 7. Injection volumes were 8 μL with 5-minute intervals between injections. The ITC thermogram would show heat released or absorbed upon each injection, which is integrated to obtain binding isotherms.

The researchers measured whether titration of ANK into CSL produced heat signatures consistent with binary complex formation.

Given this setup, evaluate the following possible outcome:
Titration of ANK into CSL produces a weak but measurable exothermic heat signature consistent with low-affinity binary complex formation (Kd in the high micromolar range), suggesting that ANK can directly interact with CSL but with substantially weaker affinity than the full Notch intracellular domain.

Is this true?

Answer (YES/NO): NO